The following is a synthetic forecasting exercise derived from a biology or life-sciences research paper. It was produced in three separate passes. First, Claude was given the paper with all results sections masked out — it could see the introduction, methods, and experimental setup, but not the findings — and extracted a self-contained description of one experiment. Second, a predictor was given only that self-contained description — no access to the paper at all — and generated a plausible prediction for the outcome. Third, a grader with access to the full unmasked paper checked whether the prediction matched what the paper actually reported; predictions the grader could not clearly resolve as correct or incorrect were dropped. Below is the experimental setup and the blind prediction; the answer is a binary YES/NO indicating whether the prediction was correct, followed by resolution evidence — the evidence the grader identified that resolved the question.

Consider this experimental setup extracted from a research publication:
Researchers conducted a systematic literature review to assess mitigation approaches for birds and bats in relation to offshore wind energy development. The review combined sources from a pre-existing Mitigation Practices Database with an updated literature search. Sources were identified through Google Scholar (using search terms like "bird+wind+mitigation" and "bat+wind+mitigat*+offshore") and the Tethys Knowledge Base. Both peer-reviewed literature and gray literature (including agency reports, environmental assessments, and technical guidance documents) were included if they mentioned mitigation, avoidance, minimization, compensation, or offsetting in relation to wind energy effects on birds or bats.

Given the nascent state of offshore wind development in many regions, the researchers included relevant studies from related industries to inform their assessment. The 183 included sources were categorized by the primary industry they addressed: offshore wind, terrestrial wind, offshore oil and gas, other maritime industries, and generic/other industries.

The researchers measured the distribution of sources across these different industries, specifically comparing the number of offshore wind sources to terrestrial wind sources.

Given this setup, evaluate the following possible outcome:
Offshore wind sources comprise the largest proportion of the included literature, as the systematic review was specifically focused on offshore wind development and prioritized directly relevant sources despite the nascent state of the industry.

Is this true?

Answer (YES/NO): NO